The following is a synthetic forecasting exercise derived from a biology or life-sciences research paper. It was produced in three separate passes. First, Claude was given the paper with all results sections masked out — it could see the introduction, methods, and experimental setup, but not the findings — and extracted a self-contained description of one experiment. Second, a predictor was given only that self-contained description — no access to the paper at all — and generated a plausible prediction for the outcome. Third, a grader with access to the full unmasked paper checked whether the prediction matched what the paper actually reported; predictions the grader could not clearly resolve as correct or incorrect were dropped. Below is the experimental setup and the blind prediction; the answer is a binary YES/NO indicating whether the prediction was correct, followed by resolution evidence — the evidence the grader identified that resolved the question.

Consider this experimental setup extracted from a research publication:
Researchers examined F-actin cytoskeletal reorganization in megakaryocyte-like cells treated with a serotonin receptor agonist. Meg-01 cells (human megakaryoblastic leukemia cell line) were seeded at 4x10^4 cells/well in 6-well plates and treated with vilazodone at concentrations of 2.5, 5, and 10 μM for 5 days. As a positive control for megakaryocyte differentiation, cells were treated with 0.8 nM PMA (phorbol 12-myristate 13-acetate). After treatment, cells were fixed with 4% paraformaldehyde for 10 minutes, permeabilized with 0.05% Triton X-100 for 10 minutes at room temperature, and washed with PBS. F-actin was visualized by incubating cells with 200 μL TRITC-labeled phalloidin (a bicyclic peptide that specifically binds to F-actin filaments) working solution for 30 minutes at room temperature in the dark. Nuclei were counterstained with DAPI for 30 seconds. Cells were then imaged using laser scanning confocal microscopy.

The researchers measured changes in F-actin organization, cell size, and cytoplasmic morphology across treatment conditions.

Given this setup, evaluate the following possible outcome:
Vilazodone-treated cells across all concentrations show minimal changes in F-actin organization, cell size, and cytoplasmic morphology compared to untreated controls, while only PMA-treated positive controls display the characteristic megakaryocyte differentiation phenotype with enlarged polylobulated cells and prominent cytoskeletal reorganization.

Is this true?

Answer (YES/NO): NO